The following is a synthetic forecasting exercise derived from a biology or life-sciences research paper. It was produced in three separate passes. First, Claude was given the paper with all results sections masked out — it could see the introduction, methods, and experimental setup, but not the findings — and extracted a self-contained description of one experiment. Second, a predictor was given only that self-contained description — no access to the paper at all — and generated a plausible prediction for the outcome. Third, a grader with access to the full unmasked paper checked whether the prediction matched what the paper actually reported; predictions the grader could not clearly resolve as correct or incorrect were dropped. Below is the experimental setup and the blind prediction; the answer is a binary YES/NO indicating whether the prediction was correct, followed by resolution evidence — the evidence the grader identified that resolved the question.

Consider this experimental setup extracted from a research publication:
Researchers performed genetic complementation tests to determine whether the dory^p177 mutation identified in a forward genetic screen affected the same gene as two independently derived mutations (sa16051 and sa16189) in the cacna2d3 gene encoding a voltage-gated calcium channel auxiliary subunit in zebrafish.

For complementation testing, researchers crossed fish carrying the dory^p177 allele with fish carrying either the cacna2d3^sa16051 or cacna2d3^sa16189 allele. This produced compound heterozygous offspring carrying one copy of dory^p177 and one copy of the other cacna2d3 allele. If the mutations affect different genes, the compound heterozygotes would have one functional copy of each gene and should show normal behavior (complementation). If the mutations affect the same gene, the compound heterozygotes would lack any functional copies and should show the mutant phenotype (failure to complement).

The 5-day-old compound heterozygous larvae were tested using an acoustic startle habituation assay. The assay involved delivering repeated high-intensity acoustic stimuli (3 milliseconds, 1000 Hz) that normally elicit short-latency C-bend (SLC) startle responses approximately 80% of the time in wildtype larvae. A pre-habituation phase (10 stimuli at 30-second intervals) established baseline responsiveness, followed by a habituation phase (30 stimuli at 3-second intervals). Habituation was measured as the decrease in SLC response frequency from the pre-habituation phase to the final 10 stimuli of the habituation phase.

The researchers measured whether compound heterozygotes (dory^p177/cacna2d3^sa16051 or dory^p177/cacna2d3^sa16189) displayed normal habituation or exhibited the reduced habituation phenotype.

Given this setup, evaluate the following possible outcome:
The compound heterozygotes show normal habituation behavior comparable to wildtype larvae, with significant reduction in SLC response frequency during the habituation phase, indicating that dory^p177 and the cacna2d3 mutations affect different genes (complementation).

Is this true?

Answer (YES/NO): NO